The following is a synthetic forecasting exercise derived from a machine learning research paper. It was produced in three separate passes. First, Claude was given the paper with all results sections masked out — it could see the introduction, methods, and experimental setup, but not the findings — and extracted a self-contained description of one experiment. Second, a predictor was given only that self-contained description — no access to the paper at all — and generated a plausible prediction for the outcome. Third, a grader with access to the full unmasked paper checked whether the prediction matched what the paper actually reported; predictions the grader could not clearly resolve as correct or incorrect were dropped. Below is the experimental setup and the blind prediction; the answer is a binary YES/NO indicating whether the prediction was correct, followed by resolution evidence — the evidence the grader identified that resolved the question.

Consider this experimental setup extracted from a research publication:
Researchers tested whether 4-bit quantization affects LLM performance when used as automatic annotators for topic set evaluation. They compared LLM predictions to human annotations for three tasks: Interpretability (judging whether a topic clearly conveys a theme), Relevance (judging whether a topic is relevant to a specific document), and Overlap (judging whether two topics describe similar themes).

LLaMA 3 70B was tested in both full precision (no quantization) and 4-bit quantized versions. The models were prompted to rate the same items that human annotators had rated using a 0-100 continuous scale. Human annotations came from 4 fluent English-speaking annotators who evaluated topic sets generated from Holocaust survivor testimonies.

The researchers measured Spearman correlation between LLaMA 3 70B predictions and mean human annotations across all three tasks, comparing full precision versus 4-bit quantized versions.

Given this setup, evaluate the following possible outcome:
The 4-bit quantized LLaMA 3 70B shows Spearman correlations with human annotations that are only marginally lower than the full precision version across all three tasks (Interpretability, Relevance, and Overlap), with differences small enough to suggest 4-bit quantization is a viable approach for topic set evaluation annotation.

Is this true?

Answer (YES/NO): NO